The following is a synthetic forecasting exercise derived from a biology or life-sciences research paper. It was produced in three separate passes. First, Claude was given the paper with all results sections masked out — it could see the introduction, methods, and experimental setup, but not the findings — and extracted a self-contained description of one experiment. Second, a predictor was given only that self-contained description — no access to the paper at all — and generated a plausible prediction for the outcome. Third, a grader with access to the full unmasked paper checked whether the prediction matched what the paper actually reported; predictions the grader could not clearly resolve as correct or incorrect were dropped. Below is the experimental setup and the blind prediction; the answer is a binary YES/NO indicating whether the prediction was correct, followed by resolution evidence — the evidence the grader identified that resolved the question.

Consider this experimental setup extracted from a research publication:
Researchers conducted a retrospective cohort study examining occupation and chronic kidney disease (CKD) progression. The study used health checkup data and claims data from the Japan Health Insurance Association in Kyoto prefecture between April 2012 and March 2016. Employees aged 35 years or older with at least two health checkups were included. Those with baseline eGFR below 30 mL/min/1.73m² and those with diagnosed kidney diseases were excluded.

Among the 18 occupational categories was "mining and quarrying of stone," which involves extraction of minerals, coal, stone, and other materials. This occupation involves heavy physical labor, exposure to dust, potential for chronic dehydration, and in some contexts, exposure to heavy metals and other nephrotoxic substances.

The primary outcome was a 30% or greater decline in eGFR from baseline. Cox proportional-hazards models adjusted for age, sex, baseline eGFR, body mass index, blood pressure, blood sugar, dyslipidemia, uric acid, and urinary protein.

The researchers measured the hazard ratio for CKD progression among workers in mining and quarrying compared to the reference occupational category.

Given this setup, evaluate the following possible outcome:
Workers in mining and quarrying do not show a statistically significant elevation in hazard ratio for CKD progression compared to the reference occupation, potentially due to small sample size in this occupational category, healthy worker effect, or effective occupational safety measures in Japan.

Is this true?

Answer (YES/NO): YES